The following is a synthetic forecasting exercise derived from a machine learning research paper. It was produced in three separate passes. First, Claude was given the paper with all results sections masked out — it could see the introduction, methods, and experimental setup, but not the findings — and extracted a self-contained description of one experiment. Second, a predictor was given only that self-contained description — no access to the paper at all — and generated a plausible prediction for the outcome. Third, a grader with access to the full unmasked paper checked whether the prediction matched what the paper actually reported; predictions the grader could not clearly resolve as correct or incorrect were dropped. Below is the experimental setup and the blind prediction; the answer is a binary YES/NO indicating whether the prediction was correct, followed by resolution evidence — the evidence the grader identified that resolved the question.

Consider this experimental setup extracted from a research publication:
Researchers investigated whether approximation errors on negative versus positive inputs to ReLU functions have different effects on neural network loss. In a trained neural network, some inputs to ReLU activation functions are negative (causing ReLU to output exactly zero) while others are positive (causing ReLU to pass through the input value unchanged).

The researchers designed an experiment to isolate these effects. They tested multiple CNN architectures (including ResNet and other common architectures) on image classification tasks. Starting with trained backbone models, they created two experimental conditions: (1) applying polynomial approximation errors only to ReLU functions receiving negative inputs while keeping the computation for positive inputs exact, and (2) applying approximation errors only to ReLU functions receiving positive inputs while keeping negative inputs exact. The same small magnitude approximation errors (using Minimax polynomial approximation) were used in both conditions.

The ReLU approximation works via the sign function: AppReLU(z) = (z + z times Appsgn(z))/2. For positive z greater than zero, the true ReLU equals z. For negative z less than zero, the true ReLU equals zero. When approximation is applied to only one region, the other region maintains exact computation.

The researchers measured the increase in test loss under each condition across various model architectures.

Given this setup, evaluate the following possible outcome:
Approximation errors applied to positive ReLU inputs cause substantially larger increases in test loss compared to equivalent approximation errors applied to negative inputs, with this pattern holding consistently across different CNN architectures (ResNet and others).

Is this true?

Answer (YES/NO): NO